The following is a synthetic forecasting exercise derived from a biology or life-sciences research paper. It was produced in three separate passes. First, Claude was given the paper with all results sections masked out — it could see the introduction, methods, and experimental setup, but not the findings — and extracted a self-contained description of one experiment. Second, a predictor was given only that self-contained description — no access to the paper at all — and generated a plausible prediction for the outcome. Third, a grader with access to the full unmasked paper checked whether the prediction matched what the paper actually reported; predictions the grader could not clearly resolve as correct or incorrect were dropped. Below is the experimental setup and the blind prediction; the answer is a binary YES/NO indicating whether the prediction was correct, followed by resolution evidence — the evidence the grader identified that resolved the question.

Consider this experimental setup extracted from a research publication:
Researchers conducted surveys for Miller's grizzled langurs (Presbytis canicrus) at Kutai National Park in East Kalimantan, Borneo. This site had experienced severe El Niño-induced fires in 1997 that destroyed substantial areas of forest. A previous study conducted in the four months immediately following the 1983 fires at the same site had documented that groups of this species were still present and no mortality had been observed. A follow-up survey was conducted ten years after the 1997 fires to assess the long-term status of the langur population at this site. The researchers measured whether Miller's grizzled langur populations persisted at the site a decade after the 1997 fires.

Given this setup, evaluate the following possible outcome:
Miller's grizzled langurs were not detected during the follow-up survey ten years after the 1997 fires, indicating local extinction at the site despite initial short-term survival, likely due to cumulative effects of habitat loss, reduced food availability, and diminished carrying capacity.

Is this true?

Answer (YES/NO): YES